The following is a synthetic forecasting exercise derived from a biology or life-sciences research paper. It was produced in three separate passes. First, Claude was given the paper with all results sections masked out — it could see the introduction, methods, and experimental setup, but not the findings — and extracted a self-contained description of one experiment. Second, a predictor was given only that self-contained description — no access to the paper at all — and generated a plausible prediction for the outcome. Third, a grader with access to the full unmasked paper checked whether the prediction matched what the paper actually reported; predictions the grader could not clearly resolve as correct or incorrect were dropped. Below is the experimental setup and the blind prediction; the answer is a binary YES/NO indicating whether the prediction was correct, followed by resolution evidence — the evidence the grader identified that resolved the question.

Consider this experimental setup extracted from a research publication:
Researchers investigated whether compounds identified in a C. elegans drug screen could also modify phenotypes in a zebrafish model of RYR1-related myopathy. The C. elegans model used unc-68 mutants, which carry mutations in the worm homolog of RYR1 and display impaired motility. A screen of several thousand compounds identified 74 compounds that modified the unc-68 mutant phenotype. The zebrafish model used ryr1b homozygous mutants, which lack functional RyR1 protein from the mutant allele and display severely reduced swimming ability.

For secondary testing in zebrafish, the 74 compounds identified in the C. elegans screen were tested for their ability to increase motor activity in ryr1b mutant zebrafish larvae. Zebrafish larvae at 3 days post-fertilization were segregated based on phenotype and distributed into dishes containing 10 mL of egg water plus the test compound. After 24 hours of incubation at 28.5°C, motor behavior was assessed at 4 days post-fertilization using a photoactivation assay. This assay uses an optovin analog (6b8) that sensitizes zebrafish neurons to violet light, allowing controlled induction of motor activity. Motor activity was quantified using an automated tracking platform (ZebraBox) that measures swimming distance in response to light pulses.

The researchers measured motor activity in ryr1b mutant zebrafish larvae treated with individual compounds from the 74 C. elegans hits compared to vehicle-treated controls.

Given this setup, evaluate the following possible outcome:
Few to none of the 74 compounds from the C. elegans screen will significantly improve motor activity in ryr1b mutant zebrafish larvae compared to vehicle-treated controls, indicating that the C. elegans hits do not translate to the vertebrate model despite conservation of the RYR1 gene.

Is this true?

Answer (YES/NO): YES